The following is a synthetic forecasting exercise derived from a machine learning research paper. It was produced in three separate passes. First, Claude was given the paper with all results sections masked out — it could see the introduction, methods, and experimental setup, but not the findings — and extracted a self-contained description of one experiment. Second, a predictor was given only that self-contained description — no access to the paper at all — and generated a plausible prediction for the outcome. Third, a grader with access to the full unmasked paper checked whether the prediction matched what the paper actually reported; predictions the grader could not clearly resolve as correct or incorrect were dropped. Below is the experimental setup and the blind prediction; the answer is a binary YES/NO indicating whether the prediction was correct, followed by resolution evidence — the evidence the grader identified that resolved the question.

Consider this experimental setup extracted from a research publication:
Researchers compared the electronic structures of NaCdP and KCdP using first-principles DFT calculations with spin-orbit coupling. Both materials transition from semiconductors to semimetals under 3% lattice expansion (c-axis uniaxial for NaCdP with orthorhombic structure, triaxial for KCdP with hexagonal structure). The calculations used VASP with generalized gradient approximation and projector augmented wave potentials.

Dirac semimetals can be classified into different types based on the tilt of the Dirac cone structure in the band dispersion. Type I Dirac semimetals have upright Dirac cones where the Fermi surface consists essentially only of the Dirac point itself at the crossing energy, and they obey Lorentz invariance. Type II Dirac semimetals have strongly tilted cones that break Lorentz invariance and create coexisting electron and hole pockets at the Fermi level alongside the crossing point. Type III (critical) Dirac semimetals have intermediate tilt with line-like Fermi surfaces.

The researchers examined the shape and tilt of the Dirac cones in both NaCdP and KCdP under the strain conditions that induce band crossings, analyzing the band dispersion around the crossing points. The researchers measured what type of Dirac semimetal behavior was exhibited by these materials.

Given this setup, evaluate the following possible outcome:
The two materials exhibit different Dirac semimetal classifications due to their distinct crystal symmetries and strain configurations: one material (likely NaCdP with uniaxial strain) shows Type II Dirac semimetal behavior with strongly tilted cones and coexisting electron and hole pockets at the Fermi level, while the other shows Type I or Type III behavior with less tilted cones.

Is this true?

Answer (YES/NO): NO